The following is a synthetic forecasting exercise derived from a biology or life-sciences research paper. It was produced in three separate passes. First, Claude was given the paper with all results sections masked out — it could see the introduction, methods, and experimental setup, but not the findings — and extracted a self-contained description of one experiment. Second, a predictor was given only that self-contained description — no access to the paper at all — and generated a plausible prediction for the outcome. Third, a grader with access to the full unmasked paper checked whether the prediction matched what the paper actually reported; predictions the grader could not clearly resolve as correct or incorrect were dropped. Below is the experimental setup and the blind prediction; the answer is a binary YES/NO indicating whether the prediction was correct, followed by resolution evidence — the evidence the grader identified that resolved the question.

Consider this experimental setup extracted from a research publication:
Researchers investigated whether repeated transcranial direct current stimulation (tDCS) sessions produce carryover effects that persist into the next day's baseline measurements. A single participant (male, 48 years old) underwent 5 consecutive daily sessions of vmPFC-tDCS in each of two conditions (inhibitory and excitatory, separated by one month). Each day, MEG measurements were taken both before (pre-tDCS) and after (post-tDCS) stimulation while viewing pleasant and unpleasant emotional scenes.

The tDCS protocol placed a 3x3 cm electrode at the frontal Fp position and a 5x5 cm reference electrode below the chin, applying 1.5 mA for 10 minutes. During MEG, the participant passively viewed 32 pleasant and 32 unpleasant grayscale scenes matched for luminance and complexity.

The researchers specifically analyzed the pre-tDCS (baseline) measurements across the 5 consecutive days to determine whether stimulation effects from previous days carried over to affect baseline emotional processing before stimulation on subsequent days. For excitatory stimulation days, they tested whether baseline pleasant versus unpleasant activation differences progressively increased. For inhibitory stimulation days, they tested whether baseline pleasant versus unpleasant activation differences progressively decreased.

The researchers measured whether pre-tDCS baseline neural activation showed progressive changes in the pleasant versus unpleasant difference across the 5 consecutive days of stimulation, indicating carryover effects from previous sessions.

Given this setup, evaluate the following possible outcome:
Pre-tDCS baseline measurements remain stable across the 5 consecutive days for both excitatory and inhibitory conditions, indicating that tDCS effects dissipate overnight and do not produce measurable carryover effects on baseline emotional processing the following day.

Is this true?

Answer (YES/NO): NO